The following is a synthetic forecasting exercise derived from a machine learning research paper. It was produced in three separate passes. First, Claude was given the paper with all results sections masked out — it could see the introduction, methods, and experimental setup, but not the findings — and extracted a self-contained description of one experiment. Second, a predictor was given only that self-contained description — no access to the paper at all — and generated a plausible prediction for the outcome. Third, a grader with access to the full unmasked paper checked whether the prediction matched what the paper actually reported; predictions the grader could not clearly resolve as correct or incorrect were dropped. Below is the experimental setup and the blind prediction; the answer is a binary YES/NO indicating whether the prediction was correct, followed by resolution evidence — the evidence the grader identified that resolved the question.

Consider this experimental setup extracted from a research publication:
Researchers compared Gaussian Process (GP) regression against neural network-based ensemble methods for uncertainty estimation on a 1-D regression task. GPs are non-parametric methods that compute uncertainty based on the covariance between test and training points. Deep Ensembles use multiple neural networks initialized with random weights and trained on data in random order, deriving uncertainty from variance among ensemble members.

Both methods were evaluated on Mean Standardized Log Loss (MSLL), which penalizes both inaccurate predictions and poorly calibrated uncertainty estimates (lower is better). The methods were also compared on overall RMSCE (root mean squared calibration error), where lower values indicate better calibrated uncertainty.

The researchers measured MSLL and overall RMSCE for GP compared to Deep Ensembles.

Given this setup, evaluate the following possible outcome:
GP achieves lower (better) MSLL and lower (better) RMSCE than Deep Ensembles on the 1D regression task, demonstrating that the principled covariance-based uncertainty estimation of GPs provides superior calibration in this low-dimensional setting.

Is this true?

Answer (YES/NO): YES